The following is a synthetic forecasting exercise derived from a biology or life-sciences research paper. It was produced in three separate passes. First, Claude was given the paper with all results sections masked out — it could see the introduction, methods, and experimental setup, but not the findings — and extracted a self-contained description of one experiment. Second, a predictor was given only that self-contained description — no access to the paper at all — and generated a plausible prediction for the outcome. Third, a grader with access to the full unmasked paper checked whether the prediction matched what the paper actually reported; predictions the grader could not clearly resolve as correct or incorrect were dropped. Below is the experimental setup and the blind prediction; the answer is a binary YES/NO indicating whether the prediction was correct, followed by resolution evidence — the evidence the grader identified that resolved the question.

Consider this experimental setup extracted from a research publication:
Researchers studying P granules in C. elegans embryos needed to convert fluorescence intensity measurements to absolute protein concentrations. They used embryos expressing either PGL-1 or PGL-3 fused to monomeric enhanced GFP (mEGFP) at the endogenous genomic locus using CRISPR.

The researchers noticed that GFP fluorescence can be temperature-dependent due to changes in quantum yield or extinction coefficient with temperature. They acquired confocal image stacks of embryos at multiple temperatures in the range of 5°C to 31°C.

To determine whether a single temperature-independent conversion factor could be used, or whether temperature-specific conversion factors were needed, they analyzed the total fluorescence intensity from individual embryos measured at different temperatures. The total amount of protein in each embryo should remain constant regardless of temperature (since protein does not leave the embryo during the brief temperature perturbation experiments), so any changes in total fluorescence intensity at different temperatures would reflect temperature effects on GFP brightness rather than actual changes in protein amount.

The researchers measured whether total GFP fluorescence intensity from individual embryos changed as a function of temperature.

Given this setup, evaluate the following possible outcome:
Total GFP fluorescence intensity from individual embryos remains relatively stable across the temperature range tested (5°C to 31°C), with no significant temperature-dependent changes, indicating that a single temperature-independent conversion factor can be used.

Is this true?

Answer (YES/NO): NO